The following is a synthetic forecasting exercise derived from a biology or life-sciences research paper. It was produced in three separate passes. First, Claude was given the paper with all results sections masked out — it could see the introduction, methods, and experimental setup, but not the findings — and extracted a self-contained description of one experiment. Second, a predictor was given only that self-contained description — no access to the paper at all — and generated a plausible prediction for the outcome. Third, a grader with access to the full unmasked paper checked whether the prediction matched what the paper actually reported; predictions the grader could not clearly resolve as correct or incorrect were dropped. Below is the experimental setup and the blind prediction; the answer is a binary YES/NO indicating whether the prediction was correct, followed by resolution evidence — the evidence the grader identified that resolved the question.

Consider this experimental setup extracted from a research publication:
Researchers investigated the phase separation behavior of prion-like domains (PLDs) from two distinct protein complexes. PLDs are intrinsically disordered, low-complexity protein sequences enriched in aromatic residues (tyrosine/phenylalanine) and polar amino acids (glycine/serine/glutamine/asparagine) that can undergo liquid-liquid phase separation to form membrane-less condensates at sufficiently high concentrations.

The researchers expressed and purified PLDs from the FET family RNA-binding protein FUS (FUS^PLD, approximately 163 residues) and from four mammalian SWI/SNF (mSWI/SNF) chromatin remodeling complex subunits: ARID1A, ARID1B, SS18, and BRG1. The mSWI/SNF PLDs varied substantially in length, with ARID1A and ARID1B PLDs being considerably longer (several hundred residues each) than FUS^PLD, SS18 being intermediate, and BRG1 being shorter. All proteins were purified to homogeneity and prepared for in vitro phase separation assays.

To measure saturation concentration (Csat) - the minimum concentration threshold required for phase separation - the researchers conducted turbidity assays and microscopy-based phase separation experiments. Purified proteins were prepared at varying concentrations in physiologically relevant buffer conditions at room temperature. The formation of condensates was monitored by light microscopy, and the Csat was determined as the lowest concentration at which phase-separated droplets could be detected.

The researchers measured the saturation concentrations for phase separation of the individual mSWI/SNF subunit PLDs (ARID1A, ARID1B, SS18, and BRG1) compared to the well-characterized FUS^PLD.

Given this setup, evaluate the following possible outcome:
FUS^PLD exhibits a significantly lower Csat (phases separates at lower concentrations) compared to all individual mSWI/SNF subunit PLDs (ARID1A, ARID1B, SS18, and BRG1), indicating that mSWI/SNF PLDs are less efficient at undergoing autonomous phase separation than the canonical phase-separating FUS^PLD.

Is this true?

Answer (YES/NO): NO